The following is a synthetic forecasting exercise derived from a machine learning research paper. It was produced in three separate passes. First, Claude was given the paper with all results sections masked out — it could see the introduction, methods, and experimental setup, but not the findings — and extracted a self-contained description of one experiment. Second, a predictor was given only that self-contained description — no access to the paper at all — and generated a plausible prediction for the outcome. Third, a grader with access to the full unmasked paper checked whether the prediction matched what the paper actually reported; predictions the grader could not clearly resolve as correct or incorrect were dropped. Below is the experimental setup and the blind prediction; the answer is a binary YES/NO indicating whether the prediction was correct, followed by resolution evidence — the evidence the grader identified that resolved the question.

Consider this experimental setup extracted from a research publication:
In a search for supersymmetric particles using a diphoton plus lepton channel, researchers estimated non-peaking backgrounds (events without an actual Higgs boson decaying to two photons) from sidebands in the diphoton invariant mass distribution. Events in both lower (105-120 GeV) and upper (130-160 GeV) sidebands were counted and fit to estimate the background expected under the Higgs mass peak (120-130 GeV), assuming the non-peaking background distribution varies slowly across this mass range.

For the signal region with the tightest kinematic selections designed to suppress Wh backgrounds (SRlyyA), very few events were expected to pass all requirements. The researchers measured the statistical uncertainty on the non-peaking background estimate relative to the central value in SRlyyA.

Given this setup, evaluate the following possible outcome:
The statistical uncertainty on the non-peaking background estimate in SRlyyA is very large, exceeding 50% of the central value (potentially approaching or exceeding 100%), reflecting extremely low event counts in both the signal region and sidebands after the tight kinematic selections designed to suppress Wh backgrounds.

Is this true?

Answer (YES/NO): YES